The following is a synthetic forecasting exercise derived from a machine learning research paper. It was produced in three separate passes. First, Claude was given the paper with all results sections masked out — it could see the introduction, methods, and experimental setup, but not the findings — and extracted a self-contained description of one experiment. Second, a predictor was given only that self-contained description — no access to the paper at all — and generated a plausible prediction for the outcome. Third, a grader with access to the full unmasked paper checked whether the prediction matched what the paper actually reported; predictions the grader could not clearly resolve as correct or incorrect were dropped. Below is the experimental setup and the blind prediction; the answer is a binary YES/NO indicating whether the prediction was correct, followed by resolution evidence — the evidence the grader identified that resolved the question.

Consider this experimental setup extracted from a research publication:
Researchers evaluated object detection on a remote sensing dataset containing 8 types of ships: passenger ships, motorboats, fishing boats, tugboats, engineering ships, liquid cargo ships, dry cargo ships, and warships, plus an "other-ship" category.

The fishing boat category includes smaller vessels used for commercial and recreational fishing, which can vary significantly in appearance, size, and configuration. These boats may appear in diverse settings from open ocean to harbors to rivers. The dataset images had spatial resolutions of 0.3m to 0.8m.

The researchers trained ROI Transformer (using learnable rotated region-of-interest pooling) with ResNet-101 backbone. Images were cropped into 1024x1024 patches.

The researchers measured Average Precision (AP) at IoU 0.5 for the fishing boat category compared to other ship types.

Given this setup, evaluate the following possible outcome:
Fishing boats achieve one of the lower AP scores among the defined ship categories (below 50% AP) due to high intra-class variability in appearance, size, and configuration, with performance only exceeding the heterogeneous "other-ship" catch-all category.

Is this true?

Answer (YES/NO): NO